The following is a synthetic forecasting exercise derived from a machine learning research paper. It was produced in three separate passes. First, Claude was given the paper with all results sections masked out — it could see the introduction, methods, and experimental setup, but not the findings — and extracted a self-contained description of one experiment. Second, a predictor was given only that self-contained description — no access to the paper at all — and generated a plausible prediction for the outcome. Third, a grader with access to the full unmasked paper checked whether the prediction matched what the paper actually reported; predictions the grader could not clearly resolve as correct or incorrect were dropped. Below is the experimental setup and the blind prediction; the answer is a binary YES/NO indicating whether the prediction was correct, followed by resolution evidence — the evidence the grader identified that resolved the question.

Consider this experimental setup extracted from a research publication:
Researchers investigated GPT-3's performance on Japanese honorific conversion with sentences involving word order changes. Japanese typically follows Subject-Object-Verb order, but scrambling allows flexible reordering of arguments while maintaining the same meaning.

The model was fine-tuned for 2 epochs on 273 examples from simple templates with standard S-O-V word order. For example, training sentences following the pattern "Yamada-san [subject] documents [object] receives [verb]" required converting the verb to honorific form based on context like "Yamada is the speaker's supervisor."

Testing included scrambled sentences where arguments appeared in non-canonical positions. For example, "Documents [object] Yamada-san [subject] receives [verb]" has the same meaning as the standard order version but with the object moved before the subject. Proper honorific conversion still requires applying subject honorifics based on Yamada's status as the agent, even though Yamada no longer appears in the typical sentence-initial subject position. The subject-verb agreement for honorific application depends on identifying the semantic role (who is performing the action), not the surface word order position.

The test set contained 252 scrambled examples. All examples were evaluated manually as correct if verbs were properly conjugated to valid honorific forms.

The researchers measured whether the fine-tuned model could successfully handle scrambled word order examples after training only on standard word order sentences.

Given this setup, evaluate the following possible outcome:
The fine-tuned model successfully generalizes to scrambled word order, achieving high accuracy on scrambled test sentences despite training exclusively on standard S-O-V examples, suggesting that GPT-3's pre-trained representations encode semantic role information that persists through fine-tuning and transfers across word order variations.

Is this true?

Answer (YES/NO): YES